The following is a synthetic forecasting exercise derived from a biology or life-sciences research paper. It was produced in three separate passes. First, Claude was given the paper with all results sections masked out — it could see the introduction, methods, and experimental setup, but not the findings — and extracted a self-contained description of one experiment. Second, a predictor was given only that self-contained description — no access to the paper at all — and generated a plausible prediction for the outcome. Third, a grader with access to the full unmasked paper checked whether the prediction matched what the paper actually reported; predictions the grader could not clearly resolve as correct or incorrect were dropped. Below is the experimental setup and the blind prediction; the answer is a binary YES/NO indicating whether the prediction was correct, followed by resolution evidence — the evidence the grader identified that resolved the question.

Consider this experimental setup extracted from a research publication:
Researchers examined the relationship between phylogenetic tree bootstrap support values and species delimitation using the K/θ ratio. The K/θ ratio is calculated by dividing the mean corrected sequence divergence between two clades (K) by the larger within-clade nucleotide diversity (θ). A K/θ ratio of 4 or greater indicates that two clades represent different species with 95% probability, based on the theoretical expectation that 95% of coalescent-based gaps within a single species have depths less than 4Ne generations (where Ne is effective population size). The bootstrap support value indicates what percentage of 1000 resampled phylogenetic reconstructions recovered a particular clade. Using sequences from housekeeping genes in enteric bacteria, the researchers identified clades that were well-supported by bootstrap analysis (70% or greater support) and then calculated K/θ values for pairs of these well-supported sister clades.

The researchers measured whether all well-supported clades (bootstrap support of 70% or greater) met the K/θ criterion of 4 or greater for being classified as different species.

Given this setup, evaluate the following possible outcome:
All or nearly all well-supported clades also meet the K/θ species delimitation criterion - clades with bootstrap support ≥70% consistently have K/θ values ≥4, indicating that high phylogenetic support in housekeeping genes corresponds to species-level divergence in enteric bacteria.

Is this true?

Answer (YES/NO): NO